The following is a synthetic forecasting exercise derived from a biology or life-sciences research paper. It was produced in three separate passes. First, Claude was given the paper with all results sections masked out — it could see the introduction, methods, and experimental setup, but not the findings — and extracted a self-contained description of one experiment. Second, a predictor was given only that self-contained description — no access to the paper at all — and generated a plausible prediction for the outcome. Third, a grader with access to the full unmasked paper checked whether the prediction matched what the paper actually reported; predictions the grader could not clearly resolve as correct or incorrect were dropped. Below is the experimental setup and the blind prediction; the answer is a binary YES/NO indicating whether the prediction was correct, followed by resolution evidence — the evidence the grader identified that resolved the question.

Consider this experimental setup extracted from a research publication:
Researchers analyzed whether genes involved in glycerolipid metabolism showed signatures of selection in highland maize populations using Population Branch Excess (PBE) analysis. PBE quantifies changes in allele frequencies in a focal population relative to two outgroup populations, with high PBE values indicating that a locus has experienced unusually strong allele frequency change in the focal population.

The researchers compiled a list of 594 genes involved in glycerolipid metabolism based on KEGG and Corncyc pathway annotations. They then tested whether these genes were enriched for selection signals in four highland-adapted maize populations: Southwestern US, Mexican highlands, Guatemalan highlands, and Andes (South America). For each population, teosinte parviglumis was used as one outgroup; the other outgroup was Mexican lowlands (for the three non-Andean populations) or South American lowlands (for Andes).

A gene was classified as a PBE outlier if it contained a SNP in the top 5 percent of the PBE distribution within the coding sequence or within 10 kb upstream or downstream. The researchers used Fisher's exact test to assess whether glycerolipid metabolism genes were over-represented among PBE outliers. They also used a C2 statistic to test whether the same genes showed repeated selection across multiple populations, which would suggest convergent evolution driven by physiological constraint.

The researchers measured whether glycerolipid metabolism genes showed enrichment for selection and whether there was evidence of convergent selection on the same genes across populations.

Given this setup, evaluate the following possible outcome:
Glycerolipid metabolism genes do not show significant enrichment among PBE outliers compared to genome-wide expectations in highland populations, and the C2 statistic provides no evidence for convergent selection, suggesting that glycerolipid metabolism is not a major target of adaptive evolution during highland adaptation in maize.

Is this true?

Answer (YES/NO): NO